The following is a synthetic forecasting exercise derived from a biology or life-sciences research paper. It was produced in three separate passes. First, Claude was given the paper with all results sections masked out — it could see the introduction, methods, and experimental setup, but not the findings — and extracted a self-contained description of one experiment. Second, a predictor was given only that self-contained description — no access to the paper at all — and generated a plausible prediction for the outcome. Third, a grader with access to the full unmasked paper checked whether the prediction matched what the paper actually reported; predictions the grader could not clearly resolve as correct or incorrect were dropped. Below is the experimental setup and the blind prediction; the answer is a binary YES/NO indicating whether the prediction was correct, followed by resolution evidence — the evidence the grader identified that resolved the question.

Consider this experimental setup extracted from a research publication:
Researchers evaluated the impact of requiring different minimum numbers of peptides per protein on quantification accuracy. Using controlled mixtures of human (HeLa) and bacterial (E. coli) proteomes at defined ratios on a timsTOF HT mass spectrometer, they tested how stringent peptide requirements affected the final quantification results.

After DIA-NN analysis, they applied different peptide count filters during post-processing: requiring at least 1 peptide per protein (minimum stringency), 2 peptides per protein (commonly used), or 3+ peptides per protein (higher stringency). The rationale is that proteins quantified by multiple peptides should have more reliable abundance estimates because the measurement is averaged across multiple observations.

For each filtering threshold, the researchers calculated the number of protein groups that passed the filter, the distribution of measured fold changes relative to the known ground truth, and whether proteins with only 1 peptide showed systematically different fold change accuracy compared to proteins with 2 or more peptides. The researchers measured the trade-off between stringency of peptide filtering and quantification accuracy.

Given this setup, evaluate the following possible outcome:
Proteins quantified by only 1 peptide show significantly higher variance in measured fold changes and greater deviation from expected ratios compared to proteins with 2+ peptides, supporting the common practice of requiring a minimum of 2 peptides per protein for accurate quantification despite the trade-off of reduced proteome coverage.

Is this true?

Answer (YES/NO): NO